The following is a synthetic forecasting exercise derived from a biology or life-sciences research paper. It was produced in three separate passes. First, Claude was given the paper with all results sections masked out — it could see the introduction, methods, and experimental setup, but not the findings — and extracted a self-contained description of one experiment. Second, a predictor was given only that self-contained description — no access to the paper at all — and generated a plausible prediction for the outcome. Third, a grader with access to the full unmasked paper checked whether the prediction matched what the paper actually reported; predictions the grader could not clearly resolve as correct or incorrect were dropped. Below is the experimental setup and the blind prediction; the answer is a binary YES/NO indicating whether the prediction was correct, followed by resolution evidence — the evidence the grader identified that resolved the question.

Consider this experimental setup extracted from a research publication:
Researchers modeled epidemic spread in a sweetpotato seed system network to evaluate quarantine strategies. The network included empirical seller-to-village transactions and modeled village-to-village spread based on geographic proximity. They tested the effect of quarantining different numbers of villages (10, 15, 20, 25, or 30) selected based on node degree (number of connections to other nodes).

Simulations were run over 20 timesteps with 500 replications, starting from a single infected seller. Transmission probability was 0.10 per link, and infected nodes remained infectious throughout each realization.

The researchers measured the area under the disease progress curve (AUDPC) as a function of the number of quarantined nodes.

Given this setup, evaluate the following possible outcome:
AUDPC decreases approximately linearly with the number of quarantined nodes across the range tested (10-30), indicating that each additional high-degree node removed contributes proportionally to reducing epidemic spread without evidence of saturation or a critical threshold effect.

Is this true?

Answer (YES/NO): NO